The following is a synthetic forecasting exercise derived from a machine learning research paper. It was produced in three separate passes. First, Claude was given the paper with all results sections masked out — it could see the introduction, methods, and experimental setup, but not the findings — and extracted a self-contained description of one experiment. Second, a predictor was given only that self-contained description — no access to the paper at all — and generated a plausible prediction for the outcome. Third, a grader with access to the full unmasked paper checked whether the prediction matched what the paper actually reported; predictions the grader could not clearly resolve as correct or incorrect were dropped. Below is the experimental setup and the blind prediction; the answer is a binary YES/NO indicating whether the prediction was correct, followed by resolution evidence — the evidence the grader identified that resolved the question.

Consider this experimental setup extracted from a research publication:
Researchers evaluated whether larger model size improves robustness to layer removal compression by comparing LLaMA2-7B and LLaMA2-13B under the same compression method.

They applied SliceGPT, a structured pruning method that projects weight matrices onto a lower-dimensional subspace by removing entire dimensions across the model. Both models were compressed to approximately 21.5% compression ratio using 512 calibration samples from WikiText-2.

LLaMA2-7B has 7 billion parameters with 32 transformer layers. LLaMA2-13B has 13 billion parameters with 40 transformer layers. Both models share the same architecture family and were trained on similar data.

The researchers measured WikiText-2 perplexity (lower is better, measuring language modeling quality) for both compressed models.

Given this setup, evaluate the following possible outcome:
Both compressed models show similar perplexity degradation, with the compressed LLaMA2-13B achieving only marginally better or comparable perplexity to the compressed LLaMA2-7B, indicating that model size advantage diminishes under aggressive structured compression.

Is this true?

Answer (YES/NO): NO